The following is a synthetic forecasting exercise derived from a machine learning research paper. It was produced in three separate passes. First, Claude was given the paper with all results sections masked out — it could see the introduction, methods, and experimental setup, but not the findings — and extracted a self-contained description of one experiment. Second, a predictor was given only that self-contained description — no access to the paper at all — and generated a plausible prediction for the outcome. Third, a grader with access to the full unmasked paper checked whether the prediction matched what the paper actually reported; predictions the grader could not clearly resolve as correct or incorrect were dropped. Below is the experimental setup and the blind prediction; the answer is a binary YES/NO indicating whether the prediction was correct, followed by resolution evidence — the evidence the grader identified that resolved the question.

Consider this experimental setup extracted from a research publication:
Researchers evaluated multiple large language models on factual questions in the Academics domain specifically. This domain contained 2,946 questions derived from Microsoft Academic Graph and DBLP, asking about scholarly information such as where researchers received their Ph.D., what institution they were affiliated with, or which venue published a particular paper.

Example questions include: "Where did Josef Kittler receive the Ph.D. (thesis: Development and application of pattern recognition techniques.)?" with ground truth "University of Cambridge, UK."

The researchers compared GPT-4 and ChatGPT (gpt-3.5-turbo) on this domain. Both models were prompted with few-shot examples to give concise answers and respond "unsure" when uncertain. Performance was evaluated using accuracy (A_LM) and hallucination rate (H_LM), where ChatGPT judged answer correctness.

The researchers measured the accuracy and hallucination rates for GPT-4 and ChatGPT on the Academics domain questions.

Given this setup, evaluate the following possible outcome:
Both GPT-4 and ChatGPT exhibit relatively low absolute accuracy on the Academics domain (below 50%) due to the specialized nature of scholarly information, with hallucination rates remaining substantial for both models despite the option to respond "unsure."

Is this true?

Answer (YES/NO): NO